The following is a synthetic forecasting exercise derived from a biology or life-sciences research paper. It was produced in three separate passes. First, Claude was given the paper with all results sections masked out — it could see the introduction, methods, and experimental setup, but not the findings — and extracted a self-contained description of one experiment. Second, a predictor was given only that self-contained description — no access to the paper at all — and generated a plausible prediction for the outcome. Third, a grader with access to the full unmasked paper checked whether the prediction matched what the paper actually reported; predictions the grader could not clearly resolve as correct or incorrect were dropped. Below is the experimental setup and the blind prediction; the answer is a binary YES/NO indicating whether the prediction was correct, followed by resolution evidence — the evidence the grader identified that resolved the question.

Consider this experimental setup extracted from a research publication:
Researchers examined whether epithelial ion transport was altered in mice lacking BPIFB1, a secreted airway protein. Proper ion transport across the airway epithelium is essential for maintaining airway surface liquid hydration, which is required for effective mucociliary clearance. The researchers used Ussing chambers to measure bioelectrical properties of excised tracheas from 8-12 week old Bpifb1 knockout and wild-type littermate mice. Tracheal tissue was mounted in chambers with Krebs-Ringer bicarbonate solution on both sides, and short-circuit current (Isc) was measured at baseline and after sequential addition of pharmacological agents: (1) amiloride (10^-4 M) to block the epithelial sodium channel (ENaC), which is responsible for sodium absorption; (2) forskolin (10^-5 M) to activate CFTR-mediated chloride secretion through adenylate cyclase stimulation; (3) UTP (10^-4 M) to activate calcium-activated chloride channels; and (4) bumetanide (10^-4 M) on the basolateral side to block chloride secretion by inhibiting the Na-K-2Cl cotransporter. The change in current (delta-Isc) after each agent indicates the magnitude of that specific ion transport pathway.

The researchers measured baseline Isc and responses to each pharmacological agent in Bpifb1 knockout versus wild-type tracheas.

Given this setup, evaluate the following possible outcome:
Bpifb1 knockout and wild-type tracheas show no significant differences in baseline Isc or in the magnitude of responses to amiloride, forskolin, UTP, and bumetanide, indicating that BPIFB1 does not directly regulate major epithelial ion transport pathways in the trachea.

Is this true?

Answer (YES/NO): YES